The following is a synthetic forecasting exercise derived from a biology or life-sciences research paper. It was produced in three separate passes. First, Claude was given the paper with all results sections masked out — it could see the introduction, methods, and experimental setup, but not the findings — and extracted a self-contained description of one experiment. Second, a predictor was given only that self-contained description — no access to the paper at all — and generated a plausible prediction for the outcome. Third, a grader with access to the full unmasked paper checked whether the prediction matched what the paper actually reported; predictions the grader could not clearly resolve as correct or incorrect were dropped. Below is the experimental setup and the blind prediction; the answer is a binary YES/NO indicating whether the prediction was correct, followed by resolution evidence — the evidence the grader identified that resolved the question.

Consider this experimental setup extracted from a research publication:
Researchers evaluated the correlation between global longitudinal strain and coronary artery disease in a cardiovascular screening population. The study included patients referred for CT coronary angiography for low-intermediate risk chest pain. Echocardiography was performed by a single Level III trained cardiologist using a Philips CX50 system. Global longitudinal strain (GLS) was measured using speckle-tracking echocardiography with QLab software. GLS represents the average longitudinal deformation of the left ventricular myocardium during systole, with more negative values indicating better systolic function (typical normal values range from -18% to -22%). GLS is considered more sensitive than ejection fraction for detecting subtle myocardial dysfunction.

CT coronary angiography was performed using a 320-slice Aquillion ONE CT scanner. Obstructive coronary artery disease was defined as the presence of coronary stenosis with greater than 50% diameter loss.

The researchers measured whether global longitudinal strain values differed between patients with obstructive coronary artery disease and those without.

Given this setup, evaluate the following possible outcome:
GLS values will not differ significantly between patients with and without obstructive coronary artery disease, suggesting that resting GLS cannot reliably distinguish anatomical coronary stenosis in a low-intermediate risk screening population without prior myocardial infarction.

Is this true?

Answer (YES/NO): NO